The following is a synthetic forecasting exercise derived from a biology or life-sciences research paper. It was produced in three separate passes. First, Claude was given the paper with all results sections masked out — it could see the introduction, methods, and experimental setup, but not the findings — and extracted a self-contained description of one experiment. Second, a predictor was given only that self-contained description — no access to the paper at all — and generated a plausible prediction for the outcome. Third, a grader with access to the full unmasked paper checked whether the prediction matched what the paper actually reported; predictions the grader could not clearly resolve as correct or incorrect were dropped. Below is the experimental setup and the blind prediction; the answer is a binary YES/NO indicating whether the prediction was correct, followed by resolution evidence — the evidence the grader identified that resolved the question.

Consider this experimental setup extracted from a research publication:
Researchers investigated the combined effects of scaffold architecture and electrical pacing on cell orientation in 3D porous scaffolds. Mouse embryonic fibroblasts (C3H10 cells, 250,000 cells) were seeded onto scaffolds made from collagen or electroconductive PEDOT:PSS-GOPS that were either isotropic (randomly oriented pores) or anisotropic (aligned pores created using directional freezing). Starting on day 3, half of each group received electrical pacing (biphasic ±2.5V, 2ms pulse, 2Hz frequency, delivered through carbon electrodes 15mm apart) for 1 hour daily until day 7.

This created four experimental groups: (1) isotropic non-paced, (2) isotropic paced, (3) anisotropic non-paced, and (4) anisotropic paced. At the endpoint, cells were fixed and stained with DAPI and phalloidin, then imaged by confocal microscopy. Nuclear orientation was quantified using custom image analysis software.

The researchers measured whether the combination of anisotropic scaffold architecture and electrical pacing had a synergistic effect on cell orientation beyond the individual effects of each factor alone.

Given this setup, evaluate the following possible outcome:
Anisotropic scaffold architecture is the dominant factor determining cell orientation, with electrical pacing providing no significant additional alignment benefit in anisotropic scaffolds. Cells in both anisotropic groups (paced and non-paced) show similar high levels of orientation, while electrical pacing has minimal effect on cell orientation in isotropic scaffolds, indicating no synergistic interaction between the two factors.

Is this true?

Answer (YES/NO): NO